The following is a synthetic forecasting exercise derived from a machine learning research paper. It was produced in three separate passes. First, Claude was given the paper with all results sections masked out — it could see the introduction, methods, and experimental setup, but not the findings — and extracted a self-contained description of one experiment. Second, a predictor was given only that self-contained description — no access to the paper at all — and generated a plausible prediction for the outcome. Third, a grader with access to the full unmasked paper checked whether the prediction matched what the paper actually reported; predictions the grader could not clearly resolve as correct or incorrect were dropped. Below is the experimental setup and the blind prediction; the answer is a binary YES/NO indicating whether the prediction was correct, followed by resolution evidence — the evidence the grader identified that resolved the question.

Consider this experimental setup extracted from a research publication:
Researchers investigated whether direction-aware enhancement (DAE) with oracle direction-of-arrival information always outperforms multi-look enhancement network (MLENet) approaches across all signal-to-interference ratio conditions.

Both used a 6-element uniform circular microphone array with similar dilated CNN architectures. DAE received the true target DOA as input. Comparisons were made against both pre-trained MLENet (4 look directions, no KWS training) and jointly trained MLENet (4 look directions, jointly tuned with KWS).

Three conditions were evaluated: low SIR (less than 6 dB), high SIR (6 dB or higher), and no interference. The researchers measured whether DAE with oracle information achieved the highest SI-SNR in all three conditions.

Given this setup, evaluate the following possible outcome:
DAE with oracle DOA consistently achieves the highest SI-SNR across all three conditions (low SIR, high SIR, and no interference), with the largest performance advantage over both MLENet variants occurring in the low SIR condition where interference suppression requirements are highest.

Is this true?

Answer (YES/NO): NO